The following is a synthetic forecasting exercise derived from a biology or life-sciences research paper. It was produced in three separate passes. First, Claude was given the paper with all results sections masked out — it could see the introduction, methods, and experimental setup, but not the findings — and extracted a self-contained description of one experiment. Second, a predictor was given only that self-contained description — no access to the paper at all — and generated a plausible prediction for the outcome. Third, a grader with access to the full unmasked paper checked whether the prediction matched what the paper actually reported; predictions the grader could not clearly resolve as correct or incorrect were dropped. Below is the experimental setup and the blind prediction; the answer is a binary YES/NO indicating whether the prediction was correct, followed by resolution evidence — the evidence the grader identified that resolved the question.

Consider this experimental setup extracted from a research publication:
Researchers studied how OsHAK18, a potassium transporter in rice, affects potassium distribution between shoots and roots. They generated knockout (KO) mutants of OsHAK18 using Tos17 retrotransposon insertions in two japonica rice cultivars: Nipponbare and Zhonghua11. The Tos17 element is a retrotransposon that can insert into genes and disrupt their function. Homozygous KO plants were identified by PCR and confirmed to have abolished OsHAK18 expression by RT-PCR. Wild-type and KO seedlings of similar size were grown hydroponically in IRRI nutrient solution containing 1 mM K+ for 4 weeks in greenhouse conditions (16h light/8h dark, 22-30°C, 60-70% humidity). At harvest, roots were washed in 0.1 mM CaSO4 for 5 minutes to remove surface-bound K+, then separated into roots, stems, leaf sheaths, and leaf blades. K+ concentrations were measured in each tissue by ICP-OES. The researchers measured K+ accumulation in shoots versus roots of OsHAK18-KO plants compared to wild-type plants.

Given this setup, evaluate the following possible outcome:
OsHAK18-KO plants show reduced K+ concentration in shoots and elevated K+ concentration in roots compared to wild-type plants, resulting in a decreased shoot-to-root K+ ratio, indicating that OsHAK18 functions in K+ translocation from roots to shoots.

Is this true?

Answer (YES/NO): NO